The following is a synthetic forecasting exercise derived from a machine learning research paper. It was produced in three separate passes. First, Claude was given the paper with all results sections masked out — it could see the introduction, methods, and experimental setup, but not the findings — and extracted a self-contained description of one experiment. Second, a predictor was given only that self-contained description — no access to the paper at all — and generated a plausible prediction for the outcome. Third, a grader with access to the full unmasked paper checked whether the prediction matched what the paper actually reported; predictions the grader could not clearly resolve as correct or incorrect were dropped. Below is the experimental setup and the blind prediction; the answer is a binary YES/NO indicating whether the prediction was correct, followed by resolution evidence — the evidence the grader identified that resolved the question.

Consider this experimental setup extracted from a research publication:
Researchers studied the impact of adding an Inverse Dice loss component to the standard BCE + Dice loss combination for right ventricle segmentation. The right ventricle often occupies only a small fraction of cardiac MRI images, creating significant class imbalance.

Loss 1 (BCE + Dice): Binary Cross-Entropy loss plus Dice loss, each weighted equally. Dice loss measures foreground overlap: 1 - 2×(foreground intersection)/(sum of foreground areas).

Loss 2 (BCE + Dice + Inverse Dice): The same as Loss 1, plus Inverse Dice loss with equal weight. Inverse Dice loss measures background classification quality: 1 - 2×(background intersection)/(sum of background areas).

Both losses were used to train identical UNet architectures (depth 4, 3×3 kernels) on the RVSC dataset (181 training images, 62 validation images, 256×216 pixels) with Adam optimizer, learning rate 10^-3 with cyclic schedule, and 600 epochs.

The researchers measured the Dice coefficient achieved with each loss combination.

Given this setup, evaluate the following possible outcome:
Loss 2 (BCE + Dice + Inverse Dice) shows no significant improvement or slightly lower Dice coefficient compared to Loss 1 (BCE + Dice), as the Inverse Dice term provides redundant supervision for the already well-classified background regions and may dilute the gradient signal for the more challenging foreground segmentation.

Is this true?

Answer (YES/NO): NO